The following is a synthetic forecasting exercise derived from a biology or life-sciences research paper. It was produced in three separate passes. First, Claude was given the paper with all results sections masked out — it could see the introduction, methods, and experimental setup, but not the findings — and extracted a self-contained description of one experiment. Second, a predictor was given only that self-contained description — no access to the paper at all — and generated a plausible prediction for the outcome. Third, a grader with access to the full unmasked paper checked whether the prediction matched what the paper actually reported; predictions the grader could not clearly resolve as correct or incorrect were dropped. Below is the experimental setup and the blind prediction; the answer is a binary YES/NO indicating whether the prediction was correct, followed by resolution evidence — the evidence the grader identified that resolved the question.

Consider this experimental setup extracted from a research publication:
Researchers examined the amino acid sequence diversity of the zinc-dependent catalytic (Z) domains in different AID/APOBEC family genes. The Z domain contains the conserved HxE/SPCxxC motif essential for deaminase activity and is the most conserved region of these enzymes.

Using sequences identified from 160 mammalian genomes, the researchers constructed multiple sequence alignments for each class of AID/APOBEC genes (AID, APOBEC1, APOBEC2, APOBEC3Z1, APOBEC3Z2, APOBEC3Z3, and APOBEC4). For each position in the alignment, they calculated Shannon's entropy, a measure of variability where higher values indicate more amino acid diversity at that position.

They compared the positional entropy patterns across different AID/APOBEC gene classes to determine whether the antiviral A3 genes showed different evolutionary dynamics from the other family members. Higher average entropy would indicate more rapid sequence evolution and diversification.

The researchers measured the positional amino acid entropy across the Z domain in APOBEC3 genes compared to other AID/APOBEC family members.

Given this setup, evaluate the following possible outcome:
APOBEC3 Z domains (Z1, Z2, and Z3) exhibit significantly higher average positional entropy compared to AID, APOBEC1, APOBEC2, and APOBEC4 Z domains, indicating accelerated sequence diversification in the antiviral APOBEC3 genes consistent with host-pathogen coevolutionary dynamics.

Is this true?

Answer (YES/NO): YES